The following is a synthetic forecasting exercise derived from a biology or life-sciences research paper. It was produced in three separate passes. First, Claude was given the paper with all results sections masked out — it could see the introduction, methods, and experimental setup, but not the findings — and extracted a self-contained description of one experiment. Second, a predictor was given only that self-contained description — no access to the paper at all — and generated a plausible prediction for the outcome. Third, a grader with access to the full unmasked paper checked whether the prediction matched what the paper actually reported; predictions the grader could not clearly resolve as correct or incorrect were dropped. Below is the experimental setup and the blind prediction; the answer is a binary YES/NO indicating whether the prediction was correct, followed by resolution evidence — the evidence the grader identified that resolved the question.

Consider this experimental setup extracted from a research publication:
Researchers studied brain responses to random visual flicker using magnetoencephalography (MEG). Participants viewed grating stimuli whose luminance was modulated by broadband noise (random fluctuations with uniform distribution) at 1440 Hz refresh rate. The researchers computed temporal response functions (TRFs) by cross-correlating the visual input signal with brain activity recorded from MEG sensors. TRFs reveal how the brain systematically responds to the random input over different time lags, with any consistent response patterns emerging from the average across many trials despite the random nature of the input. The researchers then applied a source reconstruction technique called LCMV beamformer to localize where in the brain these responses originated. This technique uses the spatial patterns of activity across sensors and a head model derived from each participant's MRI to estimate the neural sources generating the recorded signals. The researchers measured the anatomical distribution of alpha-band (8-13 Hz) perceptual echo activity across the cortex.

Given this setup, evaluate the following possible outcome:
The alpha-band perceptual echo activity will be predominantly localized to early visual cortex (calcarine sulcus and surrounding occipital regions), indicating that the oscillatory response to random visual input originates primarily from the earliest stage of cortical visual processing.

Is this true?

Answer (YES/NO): NO